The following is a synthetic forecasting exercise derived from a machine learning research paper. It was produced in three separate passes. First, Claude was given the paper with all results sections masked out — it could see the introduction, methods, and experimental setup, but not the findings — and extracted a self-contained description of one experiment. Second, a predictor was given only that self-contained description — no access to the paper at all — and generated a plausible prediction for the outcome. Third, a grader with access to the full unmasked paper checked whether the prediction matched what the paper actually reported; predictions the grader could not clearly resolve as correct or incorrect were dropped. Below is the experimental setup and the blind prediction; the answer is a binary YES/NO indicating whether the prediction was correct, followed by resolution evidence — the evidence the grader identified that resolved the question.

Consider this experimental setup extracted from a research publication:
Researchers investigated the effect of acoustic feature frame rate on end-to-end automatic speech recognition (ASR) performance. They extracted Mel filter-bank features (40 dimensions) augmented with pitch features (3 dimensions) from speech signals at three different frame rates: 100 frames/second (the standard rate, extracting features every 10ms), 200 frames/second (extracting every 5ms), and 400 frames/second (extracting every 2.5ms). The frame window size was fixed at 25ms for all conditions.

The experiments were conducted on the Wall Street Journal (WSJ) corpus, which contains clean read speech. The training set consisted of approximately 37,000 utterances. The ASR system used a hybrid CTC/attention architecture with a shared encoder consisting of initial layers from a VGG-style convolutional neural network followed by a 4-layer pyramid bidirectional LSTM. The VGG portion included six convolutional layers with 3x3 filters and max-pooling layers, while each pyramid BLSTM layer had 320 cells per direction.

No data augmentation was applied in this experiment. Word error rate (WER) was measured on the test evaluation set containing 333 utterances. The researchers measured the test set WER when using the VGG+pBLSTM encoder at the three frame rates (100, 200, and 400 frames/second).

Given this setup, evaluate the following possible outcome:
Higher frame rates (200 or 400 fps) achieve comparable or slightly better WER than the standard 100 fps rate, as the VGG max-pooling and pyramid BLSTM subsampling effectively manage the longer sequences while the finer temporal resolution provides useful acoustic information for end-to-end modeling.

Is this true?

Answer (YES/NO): YES